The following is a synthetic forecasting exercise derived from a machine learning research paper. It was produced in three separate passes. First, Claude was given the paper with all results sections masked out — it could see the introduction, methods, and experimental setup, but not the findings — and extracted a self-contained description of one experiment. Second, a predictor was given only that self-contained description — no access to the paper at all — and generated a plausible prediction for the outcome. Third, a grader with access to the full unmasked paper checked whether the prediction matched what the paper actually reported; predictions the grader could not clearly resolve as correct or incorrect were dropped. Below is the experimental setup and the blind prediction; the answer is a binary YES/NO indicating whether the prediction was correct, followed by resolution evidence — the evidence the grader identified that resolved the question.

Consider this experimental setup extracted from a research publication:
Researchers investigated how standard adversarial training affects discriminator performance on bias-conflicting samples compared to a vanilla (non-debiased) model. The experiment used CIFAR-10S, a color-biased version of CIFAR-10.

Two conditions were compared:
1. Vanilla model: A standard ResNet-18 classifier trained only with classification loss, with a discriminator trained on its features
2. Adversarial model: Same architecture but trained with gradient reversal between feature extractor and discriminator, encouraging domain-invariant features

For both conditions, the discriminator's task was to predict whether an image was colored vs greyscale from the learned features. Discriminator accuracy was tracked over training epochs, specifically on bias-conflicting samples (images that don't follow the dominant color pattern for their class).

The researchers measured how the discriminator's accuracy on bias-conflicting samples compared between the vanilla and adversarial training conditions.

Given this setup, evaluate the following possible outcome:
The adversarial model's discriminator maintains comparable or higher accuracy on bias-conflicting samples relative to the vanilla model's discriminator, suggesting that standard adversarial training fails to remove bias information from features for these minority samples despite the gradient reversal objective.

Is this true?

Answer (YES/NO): NO